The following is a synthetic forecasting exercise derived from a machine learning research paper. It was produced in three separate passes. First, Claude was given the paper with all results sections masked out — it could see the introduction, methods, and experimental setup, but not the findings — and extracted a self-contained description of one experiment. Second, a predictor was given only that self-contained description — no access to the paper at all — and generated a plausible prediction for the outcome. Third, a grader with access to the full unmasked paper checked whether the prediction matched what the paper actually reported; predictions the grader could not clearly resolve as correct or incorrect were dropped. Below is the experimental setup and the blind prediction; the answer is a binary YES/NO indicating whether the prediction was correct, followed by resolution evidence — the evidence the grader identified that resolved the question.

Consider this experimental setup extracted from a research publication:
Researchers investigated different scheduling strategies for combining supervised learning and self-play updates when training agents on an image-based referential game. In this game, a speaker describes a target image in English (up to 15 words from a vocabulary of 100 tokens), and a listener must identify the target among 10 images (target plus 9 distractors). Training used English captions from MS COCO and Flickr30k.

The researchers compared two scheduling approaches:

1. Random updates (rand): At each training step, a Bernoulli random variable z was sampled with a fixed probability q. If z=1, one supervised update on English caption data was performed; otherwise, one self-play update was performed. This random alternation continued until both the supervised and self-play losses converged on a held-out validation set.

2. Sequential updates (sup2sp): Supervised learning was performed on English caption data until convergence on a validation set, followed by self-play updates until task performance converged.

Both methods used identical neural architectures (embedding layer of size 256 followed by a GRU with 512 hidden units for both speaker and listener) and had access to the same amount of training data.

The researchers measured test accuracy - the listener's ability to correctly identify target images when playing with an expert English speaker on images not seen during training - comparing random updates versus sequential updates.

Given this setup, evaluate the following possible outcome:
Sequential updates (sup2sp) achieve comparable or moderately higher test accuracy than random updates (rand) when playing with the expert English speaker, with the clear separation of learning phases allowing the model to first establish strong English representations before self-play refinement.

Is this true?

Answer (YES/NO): NO